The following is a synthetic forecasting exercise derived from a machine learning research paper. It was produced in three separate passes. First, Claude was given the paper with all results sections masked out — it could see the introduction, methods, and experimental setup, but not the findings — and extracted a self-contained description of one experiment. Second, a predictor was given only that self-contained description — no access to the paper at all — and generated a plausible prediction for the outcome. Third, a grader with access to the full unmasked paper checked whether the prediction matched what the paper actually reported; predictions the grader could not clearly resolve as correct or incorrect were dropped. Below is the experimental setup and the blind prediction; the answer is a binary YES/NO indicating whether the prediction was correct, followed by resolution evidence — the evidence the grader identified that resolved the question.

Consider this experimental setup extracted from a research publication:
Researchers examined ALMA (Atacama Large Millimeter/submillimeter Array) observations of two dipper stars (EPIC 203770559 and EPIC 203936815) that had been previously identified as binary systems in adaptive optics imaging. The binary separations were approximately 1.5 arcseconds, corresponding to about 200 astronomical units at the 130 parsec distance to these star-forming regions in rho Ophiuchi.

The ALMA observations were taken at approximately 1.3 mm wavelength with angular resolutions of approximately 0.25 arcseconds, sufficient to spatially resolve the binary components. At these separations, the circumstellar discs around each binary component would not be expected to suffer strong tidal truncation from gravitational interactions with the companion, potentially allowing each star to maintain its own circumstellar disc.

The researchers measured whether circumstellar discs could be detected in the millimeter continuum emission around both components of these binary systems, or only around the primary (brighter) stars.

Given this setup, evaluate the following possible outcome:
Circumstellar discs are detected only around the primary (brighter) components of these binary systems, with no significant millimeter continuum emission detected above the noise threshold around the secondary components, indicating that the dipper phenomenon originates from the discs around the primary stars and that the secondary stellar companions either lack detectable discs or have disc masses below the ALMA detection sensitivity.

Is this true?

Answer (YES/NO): NO